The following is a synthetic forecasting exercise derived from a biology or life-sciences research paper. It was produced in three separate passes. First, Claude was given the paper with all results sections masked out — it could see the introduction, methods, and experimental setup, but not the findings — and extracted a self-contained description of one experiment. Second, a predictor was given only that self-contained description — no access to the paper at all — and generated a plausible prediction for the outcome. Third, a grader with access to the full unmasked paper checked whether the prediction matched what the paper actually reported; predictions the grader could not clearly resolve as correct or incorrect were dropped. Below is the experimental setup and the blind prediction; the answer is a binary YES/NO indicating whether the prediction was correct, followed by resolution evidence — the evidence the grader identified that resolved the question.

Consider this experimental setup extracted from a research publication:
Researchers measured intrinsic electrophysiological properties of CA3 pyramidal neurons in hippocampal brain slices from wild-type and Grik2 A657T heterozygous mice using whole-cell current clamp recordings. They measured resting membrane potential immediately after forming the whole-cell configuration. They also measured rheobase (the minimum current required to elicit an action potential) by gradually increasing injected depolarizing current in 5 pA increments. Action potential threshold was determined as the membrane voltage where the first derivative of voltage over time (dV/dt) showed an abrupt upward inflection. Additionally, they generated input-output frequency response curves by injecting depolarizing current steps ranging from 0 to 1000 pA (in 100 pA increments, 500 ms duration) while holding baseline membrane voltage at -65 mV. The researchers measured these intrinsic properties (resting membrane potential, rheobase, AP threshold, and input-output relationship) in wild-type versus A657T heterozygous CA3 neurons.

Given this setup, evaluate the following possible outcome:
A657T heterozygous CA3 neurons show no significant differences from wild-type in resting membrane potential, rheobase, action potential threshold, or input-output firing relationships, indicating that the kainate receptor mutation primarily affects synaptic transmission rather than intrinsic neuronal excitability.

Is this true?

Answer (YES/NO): NO